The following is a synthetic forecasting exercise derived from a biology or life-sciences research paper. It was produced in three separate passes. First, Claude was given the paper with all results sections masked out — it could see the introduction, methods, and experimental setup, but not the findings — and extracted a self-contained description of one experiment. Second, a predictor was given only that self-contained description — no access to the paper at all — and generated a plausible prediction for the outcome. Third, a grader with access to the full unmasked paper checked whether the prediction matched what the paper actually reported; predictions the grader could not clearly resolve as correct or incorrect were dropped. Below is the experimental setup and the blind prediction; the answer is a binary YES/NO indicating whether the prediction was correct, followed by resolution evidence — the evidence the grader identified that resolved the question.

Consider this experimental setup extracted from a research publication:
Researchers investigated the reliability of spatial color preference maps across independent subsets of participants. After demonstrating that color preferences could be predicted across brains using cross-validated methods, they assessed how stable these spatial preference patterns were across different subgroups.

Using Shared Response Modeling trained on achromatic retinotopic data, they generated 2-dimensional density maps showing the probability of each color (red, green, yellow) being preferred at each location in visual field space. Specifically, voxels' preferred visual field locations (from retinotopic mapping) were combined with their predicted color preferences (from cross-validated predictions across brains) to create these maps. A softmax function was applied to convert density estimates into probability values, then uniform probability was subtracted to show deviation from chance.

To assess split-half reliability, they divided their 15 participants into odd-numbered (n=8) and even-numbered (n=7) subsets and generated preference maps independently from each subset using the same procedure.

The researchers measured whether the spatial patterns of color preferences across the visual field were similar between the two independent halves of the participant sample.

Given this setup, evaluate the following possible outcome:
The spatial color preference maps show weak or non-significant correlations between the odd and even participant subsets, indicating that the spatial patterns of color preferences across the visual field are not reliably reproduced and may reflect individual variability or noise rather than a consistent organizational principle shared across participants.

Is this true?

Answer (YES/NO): NO